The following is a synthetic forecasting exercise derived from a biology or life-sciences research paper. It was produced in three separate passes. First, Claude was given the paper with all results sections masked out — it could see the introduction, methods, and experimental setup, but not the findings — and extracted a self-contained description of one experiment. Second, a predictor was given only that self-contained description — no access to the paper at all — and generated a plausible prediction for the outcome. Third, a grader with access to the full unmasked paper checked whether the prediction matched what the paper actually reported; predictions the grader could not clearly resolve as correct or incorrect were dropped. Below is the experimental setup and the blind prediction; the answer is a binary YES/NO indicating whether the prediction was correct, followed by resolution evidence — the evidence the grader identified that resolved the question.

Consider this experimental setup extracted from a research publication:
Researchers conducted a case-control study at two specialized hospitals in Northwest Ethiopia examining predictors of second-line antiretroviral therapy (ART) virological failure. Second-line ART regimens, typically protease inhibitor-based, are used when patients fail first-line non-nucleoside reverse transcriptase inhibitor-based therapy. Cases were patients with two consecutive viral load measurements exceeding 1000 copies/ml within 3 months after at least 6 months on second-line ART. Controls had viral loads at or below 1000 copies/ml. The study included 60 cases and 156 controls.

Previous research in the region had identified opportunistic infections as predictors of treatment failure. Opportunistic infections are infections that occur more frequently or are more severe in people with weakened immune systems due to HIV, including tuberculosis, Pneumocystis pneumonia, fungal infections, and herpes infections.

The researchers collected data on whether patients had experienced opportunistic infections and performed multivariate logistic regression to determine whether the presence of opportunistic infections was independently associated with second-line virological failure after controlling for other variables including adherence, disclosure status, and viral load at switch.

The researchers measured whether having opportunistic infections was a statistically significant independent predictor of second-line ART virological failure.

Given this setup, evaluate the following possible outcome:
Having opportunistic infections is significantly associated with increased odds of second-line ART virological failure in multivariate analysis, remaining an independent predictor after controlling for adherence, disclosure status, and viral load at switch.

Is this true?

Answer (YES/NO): NO